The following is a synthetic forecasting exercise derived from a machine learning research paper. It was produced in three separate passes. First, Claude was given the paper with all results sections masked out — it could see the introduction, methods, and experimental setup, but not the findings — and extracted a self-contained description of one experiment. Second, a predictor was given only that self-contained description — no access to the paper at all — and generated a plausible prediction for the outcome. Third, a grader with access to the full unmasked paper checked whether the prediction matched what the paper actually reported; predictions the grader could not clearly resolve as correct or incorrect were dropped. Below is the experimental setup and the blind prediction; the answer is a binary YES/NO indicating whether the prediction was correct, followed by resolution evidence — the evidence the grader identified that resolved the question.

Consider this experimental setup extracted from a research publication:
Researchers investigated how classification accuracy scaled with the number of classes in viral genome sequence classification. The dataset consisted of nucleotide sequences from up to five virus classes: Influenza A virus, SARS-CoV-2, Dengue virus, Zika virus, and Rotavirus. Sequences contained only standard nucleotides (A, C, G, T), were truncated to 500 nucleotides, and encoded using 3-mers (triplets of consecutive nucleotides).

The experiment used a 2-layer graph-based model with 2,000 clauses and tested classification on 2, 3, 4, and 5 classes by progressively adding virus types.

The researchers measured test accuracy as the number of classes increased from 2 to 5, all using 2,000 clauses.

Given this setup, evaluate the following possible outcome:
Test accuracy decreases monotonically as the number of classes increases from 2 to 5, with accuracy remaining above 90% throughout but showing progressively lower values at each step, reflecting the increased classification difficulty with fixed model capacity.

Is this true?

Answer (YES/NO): NO